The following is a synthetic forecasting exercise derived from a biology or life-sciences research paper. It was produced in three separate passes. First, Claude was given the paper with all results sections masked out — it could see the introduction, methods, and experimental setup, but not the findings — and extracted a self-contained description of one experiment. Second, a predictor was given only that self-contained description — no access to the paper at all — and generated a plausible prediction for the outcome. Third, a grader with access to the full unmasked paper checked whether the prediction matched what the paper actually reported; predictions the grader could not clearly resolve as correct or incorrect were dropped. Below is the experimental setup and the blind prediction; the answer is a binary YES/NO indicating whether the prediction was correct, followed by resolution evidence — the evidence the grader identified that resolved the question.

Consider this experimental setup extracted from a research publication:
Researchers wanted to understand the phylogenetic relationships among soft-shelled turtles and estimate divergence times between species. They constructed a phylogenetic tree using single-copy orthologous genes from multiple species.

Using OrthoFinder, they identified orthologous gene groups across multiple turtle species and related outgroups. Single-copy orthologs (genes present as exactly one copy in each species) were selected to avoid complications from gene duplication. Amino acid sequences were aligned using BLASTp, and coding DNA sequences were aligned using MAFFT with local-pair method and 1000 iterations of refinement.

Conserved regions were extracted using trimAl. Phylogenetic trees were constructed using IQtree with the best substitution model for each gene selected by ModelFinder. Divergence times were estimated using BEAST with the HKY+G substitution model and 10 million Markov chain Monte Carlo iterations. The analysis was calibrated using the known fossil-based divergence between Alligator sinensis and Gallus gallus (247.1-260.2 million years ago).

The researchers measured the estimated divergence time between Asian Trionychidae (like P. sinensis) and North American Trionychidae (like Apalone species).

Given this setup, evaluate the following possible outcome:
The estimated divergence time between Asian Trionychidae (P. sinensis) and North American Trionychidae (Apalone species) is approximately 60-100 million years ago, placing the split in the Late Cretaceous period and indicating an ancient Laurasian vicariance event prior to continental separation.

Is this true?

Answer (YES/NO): NO